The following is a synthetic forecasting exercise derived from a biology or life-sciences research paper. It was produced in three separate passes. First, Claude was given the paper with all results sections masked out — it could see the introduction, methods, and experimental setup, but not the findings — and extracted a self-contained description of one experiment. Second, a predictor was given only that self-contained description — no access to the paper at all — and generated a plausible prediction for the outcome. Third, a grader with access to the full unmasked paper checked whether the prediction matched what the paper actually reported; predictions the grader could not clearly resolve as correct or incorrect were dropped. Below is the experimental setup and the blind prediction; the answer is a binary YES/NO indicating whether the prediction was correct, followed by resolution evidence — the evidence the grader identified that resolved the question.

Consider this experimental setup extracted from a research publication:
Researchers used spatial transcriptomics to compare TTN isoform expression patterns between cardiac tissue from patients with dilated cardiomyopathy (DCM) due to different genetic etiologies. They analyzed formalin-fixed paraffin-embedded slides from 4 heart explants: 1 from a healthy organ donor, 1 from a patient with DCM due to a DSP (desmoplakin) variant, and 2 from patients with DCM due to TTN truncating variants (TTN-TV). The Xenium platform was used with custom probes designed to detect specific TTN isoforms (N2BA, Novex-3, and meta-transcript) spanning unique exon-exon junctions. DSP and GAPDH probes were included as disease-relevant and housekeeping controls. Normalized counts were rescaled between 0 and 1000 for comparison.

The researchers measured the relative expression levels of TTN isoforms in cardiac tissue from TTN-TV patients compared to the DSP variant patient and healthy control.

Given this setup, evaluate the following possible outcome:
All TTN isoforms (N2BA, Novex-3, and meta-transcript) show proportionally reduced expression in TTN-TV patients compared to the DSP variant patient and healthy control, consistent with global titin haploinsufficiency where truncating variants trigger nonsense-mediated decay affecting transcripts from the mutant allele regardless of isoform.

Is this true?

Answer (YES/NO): NO